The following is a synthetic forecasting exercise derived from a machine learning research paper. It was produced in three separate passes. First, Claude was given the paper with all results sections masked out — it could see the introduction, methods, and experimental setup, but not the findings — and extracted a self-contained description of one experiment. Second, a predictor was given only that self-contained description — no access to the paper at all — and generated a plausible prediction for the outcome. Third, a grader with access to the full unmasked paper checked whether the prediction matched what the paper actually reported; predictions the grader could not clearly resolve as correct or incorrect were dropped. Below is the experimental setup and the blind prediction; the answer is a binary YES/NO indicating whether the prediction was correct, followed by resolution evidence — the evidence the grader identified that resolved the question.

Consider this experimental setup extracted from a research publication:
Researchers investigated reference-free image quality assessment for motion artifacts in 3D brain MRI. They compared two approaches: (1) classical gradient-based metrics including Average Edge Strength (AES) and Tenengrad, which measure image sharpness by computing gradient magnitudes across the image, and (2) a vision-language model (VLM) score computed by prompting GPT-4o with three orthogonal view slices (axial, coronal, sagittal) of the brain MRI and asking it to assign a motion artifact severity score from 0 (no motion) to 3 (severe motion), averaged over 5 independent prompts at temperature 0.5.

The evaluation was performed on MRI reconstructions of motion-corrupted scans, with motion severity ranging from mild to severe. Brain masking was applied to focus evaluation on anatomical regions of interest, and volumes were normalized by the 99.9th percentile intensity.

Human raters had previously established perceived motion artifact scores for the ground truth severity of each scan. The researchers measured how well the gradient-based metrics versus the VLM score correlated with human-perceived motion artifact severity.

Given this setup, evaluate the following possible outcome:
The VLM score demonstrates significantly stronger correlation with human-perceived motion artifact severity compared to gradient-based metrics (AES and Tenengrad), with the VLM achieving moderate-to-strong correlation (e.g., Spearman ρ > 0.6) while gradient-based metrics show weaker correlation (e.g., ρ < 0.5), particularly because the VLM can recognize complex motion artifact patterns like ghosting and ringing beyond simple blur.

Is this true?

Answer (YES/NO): NO